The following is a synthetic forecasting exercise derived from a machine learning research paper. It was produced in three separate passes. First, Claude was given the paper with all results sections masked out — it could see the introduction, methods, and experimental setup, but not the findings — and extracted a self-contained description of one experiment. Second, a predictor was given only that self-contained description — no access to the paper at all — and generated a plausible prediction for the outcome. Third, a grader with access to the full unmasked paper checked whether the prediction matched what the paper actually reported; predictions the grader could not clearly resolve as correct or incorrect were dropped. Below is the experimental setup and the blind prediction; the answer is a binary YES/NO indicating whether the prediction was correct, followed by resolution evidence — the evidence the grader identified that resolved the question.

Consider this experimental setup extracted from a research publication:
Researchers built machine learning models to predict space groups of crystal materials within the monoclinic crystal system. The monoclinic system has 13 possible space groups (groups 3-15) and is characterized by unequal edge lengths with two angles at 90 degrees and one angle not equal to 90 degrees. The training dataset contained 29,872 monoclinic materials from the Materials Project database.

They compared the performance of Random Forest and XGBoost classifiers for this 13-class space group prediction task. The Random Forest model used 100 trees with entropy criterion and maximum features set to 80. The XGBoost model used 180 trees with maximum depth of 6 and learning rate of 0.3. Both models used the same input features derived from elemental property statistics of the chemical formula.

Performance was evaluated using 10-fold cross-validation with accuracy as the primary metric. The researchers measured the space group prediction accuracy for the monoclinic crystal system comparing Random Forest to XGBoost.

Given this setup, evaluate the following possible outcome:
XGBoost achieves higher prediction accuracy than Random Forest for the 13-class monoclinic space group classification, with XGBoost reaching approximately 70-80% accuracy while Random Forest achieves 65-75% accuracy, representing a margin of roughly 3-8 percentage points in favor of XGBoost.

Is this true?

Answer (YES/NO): NO